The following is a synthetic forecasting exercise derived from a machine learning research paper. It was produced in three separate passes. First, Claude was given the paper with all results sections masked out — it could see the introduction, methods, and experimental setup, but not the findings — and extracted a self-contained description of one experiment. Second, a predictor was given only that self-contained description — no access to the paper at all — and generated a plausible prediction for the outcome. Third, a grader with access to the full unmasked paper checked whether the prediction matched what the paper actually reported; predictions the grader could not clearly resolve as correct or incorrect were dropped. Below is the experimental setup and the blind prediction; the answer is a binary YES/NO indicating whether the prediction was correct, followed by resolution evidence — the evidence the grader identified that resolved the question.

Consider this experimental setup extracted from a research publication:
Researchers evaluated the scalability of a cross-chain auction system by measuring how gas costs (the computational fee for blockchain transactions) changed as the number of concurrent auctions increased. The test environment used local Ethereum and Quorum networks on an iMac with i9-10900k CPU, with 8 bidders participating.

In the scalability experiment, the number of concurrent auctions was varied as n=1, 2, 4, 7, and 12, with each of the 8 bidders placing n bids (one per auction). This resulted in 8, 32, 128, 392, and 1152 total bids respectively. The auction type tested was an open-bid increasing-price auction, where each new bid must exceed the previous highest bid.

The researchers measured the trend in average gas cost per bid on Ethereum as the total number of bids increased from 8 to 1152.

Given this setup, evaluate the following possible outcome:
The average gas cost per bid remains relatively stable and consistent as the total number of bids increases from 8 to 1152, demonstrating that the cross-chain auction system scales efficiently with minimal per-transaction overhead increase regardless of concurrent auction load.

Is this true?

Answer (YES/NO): NO